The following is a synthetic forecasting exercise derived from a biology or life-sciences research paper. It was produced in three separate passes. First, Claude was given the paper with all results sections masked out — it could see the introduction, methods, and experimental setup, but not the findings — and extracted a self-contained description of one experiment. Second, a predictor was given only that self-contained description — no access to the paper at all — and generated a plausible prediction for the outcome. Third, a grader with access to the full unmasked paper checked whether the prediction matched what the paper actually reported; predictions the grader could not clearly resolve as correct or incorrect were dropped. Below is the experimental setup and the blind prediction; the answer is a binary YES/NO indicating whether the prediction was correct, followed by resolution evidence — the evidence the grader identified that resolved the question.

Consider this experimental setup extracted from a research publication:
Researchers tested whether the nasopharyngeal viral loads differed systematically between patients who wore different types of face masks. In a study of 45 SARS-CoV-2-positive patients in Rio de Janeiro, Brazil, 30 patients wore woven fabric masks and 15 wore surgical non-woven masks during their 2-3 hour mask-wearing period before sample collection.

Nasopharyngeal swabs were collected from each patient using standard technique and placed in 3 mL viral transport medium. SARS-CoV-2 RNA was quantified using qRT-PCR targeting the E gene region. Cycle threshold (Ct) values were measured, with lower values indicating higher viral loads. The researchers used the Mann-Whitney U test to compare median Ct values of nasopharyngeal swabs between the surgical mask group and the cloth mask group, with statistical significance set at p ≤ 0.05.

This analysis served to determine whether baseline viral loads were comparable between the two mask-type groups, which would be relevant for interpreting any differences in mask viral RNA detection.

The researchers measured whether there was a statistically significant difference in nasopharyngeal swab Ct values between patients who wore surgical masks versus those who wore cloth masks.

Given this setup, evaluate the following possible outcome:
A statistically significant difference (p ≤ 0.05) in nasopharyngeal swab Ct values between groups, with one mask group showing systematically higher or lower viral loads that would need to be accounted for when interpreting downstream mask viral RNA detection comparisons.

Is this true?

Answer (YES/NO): NO